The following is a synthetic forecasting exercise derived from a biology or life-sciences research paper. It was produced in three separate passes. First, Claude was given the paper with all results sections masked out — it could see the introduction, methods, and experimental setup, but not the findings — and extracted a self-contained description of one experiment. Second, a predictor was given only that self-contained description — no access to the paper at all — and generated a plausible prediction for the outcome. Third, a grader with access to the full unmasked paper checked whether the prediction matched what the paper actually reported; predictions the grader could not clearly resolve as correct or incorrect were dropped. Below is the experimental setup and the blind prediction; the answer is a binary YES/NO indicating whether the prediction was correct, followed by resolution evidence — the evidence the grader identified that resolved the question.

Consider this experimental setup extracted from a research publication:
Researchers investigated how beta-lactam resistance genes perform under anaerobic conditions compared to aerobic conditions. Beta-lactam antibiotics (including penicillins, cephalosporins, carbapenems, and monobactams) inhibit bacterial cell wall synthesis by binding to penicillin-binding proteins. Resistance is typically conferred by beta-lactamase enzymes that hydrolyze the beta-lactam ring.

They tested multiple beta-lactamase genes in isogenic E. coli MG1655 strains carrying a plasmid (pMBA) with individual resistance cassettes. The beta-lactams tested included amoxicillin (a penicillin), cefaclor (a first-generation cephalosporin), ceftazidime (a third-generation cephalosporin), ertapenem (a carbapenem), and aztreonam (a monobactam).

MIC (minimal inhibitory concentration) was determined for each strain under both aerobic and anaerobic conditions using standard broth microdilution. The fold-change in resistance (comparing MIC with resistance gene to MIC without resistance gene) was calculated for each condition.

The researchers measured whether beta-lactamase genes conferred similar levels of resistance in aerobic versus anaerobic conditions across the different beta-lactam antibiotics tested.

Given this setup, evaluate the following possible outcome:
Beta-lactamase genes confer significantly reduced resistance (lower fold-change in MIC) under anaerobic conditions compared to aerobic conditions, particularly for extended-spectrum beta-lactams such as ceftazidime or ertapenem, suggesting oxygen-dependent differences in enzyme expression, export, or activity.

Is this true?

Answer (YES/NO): NO